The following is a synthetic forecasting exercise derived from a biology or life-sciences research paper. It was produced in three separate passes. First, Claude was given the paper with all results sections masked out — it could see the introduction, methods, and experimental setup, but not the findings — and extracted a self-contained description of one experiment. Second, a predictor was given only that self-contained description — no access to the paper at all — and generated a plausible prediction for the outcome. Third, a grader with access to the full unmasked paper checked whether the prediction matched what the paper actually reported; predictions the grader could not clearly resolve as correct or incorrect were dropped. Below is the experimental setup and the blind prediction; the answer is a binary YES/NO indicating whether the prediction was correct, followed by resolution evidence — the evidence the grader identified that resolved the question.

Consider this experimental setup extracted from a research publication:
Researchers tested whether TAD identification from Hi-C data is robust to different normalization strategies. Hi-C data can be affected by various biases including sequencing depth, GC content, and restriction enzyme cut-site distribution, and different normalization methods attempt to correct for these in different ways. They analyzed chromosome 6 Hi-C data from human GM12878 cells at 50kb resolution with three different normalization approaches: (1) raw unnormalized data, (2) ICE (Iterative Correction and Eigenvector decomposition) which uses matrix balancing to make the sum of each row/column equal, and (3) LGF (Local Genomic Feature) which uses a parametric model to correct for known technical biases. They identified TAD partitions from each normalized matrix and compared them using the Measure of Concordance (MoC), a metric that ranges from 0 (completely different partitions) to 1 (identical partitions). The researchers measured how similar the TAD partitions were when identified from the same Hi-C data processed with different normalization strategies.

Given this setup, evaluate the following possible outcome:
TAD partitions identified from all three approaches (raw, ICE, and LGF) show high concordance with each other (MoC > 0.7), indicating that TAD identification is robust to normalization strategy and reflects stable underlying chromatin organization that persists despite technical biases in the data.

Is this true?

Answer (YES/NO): YES